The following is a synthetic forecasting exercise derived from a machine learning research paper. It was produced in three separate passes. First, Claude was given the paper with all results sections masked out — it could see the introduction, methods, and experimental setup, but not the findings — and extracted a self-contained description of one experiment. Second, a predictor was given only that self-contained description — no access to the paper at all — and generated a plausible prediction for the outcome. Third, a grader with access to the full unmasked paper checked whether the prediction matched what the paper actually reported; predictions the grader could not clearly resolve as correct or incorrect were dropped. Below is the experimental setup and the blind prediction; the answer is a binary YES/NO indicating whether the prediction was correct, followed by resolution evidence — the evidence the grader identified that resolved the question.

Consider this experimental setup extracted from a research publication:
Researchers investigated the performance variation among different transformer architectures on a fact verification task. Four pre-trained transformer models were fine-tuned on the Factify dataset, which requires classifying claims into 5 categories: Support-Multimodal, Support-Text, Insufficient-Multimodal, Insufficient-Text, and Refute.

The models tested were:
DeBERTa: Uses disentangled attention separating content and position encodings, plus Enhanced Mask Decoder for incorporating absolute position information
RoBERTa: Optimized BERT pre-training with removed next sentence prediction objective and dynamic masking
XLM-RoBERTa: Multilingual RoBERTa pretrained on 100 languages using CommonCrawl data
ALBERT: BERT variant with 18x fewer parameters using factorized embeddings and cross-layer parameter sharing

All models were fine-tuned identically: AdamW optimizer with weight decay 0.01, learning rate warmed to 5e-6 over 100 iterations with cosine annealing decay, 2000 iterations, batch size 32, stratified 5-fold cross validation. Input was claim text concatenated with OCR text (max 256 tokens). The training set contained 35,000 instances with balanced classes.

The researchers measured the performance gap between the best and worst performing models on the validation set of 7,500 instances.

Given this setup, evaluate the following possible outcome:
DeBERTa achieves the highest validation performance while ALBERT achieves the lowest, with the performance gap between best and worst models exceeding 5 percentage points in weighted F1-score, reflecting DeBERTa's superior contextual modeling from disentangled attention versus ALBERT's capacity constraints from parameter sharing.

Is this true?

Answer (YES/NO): NO